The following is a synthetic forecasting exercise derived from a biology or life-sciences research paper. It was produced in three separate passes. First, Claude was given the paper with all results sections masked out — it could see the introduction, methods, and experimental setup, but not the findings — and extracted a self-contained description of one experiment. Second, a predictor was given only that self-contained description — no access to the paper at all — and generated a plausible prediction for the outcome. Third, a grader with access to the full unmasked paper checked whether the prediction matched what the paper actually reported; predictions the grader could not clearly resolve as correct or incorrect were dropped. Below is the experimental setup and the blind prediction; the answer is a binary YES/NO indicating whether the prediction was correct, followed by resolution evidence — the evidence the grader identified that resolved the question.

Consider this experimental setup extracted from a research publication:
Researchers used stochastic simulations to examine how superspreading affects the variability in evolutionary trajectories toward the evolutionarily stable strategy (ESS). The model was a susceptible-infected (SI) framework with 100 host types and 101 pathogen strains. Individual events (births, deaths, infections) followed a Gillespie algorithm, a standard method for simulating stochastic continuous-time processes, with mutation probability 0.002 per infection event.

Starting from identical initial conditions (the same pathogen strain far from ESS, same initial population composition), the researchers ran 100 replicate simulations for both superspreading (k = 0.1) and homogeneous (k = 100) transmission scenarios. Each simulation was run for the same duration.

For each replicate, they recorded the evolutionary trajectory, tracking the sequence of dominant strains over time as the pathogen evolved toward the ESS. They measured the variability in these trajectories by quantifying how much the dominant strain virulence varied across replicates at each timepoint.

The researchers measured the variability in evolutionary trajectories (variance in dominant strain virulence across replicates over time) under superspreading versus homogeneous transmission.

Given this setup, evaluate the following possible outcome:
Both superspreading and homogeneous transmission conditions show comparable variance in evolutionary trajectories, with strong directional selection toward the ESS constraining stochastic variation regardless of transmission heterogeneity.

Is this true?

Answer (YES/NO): NO